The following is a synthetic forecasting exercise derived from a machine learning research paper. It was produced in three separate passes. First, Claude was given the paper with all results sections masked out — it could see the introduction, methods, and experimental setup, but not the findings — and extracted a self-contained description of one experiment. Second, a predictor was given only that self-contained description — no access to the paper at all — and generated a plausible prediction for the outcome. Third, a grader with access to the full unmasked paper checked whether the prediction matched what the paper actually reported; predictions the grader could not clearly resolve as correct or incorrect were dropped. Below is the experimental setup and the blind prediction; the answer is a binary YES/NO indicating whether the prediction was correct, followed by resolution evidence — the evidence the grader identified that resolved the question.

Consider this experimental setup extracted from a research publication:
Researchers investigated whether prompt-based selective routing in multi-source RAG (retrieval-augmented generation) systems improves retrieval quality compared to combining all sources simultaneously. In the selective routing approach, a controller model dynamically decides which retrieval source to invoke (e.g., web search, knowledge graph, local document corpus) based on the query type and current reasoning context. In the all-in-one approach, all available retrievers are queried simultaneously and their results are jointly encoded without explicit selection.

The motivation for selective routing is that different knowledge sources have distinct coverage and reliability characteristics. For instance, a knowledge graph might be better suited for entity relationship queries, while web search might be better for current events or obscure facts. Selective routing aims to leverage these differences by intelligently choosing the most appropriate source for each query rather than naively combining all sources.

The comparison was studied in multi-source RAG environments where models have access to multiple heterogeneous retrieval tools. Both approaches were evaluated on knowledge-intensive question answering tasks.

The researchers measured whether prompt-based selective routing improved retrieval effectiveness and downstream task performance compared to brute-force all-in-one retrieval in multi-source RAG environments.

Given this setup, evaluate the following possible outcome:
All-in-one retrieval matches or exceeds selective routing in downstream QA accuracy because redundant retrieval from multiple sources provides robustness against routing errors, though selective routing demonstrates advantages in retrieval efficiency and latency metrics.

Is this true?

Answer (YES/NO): NO